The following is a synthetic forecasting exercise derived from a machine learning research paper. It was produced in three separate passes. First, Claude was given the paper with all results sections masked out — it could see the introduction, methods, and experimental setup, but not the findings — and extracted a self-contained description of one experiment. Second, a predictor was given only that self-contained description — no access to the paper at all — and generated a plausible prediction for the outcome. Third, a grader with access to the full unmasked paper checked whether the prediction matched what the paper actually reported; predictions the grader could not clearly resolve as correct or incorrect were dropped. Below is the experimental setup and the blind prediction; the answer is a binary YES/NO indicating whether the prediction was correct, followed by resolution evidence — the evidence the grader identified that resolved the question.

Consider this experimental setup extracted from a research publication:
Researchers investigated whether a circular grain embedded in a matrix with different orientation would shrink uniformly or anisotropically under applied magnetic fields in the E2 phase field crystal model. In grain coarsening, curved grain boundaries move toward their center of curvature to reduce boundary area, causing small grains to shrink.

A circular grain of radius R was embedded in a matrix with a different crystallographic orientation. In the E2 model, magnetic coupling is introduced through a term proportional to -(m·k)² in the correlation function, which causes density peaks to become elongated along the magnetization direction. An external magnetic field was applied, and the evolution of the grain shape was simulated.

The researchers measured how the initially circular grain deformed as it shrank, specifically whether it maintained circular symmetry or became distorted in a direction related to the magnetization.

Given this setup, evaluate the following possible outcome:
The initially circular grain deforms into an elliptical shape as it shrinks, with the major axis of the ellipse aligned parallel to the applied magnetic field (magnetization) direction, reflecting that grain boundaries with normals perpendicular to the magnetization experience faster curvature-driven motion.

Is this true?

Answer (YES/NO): NO